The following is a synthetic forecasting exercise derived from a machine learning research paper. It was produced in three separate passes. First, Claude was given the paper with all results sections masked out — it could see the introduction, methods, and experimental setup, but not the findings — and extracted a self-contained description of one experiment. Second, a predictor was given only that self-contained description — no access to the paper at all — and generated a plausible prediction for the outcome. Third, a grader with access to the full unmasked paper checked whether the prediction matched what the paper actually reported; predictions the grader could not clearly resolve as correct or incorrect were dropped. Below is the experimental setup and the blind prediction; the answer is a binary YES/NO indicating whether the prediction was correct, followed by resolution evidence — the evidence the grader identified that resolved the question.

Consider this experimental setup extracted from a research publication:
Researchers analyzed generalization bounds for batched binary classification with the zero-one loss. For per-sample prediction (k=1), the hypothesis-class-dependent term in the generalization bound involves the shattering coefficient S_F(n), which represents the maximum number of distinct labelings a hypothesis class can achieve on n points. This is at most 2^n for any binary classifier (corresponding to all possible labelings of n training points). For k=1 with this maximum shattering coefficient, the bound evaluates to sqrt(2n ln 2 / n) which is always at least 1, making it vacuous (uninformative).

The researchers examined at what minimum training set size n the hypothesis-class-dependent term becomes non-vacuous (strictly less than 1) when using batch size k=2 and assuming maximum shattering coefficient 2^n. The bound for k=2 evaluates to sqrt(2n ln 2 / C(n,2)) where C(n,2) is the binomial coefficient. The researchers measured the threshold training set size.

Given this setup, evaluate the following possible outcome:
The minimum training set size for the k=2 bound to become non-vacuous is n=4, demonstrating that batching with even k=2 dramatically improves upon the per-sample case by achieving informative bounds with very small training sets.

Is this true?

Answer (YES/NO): NO